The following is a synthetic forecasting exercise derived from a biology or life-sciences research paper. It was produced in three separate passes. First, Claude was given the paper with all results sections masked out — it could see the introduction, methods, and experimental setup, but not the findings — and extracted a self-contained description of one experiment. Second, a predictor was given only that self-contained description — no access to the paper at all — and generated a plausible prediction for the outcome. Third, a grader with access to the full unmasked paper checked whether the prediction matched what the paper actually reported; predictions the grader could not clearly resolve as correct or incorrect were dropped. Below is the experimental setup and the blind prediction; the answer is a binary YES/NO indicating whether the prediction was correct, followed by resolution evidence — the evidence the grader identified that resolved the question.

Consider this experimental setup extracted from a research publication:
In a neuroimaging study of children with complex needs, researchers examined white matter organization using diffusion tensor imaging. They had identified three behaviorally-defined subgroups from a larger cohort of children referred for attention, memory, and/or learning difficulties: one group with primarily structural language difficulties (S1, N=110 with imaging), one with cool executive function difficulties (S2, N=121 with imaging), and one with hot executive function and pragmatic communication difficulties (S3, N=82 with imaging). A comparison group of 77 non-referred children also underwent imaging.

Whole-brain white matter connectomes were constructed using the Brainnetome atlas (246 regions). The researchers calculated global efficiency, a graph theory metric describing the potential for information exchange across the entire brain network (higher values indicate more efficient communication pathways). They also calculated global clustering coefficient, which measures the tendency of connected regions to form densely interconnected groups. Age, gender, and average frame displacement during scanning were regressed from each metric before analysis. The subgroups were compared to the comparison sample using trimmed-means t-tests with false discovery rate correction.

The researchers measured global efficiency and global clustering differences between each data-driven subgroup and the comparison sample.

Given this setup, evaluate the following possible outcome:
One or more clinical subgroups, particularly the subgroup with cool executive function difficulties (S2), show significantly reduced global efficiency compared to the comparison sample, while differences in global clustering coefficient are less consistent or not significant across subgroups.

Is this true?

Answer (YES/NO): YES